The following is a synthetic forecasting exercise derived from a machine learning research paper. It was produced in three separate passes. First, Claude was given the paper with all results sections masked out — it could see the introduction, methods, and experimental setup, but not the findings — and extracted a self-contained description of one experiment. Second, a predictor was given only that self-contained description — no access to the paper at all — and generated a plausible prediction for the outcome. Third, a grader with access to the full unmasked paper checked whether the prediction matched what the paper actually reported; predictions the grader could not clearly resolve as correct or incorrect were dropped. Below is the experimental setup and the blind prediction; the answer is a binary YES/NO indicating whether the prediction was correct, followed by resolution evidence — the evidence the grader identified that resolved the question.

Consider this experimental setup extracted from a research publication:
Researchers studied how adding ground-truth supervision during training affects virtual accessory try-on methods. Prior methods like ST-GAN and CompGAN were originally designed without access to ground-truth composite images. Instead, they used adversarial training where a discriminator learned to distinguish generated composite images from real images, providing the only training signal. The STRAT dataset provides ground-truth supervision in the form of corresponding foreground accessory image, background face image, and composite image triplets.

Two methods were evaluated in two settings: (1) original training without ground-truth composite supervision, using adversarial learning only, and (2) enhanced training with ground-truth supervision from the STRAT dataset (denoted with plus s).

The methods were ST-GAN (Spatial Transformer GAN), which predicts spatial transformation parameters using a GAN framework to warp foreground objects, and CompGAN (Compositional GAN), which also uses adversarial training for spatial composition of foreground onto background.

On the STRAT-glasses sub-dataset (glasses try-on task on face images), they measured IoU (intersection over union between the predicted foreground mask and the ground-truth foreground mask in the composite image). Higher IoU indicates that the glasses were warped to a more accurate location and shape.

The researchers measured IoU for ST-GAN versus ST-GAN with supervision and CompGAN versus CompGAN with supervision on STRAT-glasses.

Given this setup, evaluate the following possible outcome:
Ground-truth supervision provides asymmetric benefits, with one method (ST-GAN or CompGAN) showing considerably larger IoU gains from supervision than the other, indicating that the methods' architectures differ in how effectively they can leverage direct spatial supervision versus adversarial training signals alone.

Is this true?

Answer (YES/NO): NO